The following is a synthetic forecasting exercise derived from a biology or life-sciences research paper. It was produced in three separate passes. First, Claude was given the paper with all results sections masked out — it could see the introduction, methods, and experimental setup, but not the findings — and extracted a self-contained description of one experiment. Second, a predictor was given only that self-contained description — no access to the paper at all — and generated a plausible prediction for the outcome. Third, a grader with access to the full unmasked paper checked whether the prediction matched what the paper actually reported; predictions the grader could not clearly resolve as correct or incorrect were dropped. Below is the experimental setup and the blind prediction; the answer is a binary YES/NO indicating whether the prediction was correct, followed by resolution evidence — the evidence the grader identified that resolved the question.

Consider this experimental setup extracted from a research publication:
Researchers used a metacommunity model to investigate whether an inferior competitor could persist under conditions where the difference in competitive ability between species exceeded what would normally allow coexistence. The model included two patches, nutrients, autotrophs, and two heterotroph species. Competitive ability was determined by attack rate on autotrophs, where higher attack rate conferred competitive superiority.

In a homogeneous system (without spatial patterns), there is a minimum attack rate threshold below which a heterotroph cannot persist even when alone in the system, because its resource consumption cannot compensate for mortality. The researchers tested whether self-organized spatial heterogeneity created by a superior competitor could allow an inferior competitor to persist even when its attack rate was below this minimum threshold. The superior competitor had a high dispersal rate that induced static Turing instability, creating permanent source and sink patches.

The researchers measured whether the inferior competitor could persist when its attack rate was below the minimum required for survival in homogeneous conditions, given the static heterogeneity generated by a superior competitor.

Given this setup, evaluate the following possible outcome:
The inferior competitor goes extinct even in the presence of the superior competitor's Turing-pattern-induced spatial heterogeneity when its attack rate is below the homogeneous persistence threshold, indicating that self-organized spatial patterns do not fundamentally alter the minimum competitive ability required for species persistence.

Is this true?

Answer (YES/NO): NO